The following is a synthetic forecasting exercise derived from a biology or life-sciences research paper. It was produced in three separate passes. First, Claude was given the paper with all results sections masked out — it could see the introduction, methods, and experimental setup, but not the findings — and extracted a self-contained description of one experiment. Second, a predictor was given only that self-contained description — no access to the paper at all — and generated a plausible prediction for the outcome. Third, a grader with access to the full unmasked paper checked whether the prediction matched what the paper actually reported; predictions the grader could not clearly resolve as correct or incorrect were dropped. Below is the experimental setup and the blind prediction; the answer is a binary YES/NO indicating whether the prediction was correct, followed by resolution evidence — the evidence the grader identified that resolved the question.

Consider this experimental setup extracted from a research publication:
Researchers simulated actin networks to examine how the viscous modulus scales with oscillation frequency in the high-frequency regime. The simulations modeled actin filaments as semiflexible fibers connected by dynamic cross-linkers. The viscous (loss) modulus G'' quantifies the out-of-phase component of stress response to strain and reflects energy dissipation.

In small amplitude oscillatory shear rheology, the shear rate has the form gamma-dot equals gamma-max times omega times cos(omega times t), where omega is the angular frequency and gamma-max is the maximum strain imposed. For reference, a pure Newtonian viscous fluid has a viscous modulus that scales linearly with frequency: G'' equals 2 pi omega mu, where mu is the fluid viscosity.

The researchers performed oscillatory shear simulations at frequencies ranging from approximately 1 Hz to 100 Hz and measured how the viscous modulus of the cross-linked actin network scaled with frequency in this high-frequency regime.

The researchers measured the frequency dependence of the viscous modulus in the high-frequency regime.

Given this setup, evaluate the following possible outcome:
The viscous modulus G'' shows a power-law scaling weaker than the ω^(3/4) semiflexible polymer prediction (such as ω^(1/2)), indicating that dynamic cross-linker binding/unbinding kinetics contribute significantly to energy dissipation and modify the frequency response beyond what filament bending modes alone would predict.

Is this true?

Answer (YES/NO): NO